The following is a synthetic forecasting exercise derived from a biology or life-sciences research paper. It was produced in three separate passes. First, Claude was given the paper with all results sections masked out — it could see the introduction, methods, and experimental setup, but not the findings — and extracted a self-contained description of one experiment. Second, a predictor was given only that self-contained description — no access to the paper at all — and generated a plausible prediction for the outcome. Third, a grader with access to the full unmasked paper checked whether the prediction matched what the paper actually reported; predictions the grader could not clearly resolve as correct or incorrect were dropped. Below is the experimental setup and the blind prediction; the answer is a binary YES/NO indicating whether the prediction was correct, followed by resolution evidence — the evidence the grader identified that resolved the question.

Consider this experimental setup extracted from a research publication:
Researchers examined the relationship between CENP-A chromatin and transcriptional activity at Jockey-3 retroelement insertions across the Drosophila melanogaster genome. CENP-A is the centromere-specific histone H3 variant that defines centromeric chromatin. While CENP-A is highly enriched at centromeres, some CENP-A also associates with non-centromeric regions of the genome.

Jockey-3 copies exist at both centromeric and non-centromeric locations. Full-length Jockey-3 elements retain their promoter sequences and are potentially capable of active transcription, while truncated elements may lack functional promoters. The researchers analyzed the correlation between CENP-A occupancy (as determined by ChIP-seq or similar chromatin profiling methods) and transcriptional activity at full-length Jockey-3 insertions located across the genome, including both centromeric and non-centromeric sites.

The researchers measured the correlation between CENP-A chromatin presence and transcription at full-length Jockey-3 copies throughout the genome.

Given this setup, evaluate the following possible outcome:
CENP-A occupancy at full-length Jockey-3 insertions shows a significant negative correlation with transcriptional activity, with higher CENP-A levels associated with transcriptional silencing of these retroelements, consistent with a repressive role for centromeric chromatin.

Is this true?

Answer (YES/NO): NO